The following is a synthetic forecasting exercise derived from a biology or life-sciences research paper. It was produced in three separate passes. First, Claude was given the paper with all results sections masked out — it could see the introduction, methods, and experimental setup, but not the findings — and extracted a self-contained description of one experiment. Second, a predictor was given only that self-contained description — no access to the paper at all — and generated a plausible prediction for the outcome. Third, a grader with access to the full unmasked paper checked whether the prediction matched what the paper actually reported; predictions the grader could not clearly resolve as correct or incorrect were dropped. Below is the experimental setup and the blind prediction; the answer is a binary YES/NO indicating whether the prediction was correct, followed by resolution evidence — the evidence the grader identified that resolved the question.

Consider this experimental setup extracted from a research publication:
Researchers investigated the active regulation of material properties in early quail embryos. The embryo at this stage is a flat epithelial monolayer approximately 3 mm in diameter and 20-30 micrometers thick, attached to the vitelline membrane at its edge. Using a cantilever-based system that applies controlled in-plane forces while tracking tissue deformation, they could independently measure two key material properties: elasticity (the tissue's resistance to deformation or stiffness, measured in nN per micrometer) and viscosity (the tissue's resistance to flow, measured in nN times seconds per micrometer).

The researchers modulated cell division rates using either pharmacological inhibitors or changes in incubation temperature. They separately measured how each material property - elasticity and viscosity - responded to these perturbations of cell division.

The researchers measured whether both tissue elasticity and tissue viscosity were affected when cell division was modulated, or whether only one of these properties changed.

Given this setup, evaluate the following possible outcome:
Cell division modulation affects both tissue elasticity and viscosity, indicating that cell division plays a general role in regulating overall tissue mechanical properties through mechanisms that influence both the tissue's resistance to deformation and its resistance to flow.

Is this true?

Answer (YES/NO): NO